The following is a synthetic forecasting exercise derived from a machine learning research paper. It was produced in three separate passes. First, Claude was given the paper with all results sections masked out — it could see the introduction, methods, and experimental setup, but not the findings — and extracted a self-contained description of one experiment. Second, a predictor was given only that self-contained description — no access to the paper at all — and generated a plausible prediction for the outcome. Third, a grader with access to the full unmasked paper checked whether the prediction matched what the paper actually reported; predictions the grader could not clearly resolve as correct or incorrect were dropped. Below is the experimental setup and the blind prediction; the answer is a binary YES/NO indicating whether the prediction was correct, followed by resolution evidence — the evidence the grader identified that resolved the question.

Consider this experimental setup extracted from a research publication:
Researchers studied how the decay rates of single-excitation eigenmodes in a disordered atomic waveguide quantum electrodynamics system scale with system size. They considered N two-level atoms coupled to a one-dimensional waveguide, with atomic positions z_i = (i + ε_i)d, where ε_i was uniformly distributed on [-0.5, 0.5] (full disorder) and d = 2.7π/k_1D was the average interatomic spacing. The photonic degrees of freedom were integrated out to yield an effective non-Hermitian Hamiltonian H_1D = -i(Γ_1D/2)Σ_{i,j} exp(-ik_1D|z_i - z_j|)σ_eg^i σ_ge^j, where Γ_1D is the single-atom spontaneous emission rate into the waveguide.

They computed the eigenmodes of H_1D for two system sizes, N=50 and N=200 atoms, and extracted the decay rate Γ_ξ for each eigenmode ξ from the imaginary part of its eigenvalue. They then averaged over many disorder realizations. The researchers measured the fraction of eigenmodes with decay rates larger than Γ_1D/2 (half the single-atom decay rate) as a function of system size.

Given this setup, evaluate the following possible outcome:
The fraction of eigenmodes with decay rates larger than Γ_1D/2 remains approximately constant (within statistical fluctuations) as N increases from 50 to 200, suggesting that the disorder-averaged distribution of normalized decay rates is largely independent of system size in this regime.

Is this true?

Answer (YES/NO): NO